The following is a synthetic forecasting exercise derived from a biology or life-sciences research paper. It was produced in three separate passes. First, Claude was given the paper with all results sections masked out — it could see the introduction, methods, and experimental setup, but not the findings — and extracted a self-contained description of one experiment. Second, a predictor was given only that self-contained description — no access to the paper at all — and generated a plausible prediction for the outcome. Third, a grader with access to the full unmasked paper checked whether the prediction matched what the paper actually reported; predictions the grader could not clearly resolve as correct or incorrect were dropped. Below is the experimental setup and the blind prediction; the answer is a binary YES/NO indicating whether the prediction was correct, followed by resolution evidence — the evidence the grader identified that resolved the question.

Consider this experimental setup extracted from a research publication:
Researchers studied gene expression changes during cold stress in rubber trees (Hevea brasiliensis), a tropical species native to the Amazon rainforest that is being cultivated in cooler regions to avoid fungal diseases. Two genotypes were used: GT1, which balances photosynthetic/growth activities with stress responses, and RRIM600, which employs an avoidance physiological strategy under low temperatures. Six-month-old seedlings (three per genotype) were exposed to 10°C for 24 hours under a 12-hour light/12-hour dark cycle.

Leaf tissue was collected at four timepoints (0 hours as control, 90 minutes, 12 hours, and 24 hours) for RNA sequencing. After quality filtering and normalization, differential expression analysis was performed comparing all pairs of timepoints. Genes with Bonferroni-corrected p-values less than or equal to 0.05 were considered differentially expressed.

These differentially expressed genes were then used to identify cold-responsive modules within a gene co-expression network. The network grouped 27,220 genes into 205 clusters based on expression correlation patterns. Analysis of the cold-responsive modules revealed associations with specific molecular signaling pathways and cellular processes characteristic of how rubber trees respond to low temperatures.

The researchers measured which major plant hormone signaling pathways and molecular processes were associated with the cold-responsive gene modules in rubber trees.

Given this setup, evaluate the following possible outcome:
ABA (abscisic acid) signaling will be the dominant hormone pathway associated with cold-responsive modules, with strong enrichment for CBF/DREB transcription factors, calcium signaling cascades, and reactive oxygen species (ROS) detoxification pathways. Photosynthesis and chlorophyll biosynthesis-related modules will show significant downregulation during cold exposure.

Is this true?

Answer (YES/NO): NO